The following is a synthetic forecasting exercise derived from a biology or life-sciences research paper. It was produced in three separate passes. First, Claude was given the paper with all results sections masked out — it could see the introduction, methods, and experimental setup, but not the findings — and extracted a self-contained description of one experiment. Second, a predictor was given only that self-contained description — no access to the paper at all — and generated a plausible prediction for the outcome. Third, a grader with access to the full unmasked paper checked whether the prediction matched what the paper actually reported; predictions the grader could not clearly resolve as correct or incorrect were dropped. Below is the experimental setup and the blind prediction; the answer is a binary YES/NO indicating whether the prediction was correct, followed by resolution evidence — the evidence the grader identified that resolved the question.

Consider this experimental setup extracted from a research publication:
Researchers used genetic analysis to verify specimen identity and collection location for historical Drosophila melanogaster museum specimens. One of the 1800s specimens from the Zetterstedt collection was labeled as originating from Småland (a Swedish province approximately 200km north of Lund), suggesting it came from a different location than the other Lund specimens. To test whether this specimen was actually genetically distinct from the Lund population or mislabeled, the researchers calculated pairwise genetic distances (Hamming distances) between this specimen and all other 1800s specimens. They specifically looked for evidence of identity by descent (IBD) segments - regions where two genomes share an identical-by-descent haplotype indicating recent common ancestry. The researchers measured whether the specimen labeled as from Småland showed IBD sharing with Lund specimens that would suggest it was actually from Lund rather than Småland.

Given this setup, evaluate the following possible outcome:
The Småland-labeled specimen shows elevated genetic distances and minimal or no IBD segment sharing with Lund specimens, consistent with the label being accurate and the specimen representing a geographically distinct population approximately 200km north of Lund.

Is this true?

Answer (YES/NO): NO